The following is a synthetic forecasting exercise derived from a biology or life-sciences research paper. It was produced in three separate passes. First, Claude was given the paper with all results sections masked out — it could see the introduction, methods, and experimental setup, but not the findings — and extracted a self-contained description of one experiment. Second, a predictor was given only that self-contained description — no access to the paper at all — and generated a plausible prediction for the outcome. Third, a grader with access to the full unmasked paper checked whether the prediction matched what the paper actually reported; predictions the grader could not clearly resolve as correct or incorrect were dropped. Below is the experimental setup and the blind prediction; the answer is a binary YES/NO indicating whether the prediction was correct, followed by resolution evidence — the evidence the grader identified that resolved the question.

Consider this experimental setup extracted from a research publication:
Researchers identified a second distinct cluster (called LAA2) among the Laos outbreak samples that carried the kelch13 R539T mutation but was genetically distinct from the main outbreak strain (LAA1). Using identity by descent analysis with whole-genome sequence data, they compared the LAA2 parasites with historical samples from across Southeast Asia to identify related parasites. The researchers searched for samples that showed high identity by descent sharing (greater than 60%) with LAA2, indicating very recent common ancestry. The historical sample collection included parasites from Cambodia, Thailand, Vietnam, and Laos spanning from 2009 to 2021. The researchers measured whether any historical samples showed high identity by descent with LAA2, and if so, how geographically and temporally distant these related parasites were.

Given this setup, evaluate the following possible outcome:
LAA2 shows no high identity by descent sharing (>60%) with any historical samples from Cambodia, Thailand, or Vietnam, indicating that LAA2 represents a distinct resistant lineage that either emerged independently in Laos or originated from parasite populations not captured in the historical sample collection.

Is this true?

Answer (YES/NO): NO